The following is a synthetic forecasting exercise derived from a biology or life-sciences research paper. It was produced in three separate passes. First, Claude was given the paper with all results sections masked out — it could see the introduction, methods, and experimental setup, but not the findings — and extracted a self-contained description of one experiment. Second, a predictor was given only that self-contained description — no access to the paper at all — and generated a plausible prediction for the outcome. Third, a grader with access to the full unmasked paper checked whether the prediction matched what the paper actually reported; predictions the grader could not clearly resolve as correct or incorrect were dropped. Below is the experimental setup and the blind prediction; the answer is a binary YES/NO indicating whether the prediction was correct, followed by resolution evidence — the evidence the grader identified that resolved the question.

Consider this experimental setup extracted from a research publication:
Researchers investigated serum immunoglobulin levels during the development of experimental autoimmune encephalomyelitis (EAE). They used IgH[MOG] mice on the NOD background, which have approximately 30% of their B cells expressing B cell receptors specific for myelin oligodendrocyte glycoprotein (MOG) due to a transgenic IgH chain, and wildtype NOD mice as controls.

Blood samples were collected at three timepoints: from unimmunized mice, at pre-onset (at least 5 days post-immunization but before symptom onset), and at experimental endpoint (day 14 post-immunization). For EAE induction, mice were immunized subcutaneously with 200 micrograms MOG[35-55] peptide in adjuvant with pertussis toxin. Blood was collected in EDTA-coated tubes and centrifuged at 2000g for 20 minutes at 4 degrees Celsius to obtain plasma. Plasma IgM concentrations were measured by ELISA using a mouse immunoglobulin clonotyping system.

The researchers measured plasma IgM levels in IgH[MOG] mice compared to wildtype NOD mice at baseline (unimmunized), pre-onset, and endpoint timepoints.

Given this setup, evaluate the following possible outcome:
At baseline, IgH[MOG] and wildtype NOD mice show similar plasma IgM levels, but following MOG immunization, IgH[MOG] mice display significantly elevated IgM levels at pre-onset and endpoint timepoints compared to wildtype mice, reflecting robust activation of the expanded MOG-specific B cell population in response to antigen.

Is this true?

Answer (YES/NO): NO